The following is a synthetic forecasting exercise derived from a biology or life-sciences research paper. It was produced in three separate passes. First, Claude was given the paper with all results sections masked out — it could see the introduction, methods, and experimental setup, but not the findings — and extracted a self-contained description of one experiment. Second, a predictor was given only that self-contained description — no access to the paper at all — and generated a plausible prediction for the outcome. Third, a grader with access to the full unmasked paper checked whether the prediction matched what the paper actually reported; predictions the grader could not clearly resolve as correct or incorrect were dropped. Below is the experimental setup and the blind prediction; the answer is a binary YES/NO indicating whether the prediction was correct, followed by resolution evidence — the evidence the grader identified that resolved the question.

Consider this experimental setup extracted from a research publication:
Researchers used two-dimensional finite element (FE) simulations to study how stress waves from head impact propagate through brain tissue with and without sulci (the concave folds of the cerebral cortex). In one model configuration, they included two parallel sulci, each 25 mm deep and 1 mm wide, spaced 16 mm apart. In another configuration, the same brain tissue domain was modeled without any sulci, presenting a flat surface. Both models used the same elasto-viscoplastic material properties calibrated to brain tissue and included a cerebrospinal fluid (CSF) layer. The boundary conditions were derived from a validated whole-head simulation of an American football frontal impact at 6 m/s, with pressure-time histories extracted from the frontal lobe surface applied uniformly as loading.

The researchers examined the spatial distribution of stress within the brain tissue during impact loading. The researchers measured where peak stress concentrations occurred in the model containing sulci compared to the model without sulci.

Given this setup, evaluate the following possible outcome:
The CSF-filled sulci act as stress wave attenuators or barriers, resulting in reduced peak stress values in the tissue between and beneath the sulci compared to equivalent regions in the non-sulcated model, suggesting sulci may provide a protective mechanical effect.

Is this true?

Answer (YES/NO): NO